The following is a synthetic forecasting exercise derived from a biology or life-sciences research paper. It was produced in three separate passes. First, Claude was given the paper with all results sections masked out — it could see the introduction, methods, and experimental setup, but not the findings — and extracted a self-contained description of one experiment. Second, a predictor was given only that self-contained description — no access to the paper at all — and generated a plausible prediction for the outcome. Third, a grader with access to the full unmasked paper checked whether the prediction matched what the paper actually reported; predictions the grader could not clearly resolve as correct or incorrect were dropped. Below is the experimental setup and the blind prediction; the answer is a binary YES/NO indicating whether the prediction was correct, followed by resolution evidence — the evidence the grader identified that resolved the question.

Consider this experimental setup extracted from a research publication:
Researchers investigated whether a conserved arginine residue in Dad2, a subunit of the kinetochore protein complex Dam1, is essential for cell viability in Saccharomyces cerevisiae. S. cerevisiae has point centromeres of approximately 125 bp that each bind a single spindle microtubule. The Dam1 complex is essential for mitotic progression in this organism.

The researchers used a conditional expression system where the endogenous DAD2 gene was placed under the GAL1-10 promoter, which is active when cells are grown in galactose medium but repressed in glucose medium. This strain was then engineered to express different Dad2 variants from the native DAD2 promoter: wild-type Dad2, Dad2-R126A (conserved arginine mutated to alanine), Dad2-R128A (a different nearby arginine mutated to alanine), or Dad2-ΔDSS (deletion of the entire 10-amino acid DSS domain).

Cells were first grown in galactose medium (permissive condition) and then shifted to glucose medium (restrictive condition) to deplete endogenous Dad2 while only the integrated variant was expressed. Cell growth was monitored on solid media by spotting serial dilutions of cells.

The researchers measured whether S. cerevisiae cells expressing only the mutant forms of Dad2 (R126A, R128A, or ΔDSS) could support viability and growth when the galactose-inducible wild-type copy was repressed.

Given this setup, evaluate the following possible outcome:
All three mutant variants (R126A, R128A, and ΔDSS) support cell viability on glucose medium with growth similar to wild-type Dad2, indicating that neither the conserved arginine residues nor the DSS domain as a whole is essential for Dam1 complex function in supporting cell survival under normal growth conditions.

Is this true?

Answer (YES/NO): NO